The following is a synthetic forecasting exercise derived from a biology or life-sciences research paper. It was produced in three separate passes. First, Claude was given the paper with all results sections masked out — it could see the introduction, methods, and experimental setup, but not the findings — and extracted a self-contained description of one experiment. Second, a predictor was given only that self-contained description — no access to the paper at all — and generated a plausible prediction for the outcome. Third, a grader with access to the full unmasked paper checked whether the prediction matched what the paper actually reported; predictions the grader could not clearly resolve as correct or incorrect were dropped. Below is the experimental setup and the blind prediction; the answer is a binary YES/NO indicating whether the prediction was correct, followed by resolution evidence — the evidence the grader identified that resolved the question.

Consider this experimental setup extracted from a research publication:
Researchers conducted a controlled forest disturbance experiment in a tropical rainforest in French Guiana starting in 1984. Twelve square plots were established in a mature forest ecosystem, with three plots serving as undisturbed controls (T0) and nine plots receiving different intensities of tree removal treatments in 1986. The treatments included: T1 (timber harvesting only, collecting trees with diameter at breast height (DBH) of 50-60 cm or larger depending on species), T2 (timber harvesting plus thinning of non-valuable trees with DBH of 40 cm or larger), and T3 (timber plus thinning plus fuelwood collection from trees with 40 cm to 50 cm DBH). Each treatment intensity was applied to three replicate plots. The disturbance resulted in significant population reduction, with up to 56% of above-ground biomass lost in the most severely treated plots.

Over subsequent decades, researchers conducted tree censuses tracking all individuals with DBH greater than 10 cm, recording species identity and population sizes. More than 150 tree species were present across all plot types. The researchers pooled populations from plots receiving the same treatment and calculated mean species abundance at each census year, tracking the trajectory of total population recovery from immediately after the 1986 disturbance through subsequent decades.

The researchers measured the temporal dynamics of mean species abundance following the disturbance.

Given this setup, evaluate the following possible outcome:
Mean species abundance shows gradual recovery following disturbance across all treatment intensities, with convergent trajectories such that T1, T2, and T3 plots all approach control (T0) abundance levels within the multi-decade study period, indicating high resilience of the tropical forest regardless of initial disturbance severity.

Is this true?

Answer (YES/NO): NO